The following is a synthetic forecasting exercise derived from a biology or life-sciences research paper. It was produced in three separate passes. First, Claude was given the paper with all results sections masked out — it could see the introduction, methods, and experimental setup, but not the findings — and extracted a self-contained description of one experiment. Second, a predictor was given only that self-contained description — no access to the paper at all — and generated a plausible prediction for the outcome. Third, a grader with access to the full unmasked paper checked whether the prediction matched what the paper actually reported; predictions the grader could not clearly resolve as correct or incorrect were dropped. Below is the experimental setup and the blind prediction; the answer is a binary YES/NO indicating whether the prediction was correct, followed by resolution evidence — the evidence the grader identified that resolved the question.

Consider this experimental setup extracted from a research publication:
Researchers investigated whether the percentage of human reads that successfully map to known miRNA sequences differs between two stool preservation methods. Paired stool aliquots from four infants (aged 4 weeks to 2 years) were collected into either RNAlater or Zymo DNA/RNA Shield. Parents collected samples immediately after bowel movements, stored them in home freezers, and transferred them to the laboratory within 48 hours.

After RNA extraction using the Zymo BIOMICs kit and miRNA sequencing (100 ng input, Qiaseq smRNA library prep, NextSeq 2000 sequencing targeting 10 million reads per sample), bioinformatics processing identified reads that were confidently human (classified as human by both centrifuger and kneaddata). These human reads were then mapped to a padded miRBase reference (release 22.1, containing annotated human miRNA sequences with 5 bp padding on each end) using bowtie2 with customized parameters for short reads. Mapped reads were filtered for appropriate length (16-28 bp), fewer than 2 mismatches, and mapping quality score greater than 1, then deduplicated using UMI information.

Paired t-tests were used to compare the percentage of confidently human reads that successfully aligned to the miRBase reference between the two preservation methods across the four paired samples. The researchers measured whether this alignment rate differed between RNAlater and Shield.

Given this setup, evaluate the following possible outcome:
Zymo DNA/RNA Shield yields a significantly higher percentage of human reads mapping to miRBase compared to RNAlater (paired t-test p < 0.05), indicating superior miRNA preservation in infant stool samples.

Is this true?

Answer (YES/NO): NO